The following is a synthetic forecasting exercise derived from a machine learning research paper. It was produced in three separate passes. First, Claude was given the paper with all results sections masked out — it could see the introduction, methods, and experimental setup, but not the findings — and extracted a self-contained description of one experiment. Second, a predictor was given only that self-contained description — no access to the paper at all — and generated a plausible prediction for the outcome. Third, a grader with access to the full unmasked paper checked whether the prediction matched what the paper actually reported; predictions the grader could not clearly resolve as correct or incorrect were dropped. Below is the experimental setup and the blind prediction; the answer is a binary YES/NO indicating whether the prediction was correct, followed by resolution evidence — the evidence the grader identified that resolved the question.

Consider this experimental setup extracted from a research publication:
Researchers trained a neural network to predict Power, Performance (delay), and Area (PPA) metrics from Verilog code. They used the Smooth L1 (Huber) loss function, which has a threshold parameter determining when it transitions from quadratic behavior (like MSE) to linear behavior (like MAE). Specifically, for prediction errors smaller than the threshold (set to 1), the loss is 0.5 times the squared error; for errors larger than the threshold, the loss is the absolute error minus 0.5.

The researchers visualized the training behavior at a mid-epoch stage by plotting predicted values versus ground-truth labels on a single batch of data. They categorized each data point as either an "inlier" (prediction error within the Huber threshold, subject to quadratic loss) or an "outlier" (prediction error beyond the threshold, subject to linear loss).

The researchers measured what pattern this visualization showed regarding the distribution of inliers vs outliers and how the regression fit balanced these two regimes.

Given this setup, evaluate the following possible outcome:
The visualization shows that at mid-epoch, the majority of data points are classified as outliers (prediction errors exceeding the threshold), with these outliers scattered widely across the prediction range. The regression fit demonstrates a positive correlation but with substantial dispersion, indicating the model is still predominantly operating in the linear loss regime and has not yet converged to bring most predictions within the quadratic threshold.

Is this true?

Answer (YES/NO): NO